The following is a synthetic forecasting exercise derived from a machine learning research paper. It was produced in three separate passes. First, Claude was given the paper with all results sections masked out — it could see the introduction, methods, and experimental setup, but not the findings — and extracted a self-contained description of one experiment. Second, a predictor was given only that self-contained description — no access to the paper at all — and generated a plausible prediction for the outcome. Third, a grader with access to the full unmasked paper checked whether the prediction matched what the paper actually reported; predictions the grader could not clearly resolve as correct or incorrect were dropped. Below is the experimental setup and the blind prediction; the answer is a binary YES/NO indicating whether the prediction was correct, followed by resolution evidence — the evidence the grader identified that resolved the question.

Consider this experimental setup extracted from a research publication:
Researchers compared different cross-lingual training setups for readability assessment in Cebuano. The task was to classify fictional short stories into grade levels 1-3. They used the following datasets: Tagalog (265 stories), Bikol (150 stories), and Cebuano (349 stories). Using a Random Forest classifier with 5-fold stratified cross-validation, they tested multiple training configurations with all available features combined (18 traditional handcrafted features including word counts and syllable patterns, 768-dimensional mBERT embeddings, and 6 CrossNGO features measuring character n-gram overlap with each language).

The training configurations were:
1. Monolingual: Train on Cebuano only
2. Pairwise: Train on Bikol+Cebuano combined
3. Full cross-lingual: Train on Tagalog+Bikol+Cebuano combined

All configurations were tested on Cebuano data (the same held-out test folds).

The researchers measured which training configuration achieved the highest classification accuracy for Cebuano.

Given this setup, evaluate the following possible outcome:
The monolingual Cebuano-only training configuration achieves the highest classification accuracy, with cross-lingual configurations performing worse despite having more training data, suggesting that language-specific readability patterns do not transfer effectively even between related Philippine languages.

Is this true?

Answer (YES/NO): NO